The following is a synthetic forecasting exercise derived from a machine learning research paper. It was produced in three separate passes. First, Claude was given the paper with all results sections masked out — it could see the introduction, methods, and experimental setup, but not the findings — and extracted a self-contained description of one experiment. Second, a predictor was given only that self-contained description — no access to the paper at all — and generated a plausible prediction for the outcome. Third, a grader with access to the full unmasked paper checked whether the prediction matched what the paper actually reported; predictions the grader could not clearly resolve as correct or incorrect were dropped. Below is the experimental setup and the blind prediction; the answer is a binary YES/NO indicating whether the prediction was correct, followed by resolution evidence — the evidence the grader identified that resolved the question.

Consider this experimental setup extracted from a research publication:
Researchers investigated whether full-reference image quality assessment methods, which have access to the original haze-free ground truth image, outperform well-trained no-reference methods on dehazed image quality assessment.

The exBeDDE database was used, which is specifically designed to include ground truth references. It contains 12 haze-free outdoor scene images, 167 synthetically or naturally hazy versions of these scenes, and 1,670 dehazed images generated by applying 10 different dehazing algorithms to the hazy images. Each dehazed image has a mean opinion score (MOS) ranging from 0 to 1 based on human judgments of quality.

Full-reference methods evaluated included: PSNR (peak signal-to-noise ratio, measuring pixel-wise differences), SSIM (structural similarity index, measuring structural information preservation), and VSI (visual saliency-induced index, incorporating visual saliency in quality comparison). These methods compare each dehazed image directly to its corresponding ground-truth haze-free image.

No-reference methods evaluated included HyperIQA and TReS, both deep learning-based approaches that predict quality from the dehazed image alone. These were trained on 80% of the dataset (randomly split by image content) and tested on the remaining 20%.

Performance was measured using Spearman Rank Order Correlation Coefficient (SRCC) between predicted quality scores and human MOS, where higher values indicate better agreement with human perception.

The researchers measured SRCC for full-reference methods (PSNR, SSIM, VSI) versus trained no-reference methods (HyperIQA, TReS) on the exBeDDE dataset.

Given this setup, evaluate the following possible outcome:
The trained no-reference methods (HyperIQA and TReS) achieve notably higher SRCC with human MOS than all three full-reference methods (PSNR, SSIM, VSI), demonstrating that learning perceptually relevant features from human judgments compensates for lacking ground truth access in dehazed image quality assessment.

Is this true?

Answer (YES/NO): YES